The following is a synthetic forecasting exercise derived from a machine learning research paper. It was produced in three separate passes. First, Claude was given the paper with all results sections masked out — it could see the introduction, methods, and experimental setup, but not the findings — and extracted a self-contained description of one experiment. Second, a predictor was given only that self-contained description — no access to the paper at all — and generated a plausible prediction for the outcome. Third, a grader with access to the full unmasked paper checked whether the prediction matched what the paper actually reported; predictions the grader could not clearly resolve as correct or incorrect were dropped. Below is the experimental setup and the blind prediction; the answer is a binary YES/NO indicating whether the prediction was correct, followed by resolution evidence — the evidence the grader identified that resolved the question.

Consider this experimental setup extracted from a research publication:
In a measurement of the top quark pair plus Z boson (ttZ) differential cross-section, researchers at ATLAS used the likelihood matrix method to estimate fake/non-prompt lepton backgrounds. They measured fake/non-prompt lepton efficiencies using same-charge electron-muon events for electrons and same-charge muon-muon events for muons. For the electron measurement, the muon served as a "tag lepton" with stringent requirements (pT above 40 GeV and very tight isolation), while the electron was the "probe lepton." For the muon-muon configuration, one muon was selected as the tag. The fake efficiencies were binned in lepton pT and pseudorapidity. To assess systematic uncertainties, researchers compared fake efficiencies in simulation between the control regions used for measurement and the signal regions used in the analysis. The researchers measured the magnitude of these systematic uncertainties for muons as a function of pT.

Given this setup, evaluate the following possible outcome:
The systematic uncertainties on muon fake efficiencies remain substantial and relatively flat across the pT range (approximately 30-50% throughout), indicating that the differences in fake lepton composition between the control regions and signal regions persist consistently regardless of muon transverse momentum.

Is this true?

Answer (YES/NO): NO